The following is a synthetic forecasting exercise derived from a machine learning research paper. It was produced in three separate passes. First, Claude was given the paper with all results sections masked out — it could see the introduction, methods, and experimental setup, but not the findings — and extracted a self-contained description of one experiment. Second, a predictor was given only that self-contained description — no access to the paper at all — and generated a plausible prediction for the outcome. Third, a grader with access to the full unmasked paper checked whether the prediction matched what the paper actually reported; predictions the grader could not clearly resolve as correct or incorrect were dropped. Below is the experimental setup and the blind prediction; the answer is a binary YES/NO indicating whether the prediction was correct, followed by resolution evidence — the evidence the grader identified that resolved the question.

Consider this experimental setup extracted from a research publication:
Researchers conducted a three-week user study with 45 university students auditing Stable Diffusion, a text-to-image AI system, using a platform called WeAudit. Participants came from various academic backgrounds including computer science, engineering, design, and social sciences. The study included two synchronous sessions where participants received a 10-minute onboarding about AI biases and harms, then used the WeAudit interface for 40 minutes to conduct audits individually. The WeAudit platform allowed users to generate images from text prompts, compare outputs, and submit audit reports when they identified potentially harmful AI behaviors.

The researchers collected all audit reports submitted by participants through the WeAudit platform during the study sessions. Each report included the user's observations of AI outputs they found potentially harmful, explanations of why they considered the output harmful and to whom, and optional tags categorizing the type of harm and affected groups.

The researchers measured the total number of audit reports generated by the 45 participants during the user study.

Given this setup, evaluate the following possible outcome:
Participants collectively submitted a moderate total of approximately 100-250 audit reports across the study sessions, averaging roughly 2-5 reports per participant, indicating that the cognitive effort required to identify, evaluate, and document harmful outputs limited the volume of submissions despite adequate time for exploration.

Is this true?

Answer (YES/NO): YES